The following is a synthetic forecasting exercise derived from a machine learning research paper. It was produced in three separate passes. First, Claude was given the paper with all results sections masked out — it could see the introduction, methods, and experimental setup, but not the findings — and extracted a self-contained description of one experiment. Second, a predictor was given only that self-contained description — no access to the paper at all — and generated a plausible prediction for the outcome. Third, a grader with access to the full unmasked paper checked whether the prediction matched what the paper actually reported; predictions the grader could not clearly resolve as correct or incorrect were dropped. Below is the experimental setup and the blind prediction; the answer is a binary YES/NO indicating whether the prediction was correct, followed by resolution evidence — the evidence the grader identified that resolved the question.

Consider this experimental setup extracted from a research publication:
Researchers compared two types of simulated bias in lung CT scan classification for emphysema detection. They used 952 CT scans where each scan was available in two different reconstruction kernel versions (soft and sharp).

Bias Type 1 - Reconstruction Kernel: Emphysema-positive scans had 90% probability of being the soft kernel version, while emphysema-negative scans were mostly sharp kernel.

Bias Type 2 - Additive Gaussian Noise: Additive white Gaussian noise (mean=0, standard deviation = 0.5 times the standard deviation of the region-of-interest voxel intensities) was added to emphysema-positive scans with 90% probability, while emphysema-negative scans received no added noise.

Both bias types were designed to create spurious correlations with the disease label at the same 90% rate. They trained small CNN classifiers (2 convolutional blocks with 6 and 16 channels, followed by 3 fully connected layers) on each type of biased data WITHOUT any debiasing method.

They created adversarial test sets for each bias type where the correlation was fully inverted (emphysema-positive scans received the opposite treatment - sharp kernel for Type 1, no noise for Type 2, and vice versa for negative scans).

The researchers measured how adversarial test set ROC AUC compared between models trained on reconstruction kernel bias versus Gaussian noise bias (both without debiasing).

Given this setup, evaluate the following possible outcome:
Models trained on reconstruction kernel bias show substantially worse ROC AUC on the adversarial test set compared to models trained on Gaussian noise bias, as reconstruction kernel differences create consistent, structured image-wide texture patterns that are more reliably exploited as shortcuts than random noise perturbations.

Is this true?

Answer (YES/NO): NO